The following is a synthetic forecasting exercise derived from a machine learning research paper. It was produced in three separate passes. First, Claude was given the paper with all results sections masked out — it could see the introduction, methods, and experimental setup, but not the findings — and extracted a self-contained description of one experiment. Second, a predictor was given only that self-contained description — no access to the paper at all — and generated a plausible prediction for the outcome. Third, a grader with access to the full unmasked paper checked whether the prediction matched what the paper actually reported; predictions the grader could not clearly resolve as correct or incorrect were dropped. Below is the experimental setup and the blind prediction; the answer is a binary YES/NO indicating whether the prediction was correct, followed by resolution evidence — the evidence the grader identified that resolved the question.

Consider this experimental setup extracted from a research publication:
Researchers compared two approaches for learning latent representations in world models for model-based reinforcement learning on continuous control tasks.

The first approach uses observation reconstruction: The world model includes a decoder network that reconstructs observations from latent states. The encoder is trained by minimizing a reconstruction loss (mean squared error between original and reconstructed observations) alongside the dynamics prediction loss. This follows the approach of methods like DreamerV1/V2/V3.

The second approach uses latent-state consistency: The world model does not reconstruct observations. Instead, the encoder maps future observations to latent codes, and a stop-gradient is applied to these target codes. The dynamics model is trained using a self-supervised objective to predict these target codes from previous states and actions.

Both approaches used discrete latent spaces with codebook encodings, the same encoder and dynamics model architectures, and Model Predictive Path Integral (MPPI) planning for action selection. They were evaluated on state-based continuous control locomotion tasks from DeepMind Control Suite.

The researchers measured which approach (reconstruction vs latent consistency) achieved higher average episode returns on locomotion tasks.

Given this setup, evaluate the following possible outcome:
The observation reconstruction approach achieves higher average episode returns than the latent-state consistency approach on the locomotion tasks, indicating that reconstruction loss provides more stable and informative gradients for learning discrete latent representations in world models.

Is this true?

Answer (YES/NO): NO